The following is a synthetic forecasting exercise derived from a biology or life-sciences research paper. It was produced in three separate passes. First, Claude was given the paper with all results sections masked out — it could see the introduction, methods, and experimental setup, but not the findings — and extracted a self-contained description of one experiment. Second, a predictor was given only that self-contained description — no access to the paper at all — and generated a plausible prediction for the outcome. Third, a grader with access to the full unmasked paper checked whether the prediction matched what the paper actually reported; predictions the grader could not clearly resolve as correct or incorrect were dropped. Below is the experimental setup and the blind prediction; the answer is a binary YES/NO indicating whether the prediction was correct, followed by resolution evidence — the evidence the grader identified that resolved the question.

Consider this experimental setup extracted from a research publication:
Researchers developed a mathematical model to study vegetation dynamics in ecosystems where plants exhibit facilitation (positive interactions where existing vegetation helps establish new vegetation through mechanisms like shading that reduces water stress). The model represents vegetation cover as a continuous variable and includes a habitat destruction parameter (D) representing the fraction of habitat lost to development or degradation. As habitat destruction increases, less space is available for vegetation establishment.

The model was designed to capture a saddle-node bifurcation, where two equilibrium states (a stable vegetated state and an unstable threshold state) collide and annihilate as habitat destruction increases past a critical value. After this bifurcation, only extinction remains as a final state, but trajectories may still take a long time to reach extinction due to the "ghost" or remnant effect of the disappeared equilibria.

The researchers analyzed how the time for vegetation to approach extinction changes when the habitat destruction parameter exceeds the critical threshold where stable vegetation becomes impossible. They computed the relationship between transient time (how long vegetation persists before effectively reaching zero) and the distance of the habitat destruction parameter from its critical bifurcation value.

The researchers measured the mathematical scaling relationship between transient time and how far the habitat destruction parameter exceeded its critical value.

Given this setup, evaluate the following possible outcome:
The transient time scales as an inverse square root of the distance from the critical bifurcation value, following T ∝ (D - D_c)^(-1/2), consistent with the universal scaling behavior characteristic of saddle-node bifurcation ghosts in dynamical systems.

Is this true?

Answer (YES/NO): YES